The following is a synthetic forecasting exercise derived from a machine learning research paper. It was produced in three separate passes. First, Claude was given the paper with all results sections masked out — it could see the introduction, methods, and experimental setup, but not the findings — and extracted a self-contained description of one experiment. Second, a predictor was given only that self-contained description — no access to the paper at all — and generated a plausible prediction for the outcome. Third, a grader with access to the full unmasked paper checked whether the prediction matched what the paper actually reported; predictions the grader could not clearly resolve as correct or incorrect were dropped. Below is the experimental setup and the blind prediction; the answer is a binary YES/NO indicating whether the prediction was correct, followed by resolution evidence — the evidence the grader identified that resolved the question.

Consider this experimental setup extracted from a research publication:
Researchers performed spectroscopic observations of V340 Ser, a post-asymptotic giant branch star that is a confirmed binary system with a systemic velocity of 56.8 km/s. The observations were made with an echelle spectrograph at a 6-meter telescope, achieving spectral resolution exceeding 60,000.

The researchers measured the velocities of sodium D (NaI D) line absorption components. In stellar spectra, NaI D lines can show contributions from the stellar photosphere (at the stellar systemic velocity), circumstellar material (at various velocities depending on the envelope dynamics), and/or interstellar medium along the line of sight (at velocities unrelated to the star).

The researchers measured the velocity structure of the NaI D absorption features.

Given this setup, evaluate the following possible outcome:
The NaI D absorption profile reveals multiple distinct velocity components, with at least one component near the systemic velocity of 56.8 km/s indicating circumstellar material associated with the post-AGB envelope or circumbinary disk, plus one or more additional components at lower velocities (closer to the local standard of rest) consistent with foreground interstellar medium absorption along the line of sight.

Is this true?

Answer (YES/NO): NO